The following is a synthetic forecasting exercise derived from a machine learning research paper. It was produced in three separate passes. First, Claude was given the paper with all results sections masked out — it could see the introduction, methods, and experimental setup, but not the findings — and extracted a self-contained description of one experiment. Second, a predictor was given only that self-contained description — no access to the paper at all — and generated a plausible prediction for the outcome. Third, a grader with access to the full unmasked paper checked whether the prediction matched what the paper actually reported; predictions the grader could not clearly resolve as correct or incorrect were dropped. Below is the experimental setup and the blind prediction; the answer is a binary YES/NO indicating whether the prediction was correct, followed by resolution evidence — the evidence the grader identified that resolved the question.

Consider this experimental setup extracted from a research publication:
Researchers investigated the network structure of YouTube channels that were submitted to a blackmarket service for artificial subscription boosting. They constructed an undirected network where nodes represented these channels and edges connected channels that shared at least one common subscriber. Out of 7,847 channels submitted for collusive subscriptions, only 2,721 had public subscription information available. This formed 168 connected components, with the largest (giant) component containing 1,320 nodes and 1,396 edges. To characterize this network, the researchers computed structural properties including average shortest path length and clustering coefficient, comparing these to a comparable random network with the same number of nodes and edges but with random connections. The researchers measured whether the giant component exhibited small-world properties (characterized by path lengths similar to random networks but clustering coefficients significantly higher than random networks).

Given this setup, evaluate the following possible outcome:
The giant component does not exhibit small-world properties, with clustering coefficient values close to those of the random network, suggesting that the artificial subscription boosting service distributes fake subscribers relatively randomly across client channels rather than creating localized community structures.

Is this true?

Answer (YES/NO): NO